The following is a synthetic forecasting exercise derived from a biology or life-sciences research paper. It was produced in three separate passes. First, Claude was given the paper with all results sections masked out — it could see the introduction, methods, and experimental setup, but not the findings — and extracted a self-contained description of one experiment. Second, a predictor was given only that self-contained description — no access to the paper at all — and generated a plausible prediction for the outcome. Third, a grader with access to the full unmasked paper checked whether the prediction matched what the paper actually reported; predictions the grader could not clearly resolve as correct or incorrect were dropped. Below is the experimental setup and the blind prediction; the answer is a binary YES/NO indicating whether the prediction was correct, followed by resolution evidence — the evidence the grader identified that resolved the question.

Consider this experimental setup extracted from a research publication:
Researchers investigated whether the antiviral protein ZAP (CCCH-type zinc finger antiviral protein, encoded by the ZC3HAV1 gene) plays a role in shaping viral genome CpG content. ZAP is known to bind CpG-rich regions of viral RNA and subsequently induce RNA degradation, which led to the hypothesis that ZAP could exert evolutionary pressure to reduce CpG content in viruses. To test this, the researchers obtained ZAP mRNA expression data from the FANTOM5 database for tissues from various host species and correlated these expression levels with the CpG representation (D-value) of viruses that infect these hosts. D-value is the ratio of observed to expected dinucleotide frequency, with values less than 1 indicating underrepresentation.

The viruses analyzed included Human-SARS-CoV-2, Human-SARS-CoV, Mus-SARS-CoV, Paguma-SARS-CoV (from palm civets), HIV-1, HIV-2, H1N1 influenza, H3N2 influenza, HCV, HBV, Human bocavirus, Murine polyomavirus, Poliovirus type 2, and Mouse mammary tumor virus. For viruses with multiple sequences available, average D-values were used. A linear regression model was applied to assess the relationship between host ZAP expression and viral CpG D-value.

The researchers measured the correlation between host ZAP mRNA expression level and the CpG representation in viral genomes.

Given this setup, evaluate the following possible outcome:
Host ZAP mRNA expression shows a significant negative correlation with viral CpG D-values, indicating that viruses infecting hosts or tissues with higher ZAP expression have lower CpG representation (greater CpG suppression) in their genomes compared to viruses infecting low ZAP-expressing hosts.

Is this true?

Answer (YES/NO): NO